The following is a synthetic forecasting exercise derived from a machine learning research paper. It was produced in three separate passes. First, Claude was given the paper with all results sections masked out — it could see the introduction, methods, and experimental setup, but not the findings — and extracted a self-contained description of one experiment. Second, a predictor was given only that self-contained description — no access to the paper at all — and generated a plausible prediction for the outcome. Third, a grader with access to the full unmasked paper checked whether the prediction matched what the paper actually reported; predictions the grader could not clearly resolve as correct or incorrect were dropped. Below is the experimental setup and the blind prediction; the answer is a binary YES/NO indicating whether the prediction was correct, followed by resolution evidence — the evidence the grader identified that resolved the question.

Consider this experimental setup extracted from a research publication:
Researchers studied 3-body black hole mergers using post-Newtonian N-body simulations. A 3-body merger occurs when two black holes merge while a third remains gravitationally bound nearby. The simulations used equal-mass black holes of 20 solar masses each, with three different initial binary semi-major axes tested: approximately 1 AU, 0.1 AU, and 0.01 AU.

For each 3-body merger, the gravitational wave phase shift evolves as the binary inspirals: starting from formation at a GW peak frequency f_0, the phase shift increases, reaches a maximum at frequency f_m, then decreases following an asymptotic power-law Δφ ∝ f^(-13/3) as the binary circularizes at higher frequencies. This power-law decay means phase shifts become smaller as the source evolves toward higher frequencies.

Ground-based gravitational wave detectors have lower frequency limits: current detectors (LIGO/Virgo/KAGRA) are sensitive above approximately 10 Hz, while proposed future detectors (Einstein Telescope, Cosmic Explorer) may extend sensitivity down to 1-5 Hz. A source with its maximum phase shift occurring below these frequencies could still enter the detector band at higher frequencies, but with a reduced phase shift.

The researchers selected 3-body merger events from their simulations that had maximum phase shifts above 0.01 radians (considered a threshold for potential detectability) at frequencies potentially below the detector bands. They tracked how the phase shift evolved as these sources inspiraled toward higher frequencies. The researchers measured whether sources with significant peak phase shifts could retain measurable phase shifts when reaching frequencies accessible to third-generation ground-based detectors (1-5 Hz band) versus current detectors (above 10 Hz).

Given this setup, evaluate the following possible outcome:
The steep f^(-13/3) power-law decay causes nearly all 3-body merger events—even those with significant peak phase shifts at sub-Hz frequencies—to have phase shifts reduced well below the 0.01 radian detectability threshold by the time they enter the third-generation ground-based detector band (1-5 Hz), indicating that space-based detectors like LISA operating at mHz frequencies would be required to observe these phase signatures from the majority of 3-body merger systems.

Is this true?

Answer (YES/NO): NO